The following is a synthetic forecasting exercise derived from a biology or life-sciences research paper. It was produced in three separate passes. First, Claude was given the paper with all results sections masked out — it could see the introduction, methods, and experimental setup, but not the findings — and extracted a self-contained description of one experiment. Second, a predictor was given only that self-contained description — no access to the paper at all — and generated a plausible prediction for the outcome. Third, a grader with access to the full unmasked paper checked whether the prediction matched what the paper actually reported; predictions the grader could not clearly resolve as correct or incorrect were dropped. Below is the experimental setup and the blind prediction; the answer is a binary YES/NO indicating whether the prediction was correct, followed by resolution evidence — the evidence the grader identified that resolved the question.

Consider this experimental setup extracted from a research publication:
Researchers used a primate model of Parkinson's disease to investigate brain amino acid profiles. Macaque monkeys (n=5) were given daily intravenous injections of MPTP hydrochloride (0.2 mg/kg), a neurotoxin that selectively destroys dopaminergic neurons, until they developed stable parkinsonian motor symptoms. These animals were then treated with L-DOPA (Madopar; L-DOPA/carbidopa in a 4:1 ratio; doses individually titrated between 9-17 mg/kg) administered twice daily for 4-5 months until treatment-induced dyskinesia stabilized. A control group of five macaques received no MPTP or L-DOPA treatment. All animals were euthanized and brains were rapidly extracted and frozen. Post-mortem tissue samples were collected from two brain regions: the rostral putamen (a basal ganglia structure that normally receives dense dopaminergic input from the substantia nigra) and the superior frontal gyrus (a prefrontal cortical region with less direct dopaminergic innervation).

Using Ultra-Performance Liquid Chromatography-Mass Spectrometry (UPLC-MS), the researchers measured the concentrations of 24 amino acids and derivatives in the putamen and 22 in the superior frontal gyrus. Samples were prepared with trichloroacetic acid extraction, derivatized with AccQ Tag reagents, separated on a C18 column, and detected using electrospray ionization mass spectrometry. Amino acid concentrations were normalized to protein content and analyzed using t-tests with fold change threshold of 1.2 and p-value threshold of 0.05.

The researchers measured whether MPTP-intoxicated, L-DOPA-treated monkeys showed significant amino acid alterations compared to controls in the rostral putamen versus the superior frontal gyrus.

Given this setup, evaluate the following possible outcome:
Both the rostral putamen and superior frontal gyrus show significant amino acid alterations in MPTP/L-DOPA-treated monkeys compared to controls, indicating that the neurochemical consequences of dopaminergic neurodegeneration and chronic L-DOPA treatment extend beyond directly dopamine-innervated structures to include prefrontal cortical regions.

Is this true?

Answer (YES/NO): NO